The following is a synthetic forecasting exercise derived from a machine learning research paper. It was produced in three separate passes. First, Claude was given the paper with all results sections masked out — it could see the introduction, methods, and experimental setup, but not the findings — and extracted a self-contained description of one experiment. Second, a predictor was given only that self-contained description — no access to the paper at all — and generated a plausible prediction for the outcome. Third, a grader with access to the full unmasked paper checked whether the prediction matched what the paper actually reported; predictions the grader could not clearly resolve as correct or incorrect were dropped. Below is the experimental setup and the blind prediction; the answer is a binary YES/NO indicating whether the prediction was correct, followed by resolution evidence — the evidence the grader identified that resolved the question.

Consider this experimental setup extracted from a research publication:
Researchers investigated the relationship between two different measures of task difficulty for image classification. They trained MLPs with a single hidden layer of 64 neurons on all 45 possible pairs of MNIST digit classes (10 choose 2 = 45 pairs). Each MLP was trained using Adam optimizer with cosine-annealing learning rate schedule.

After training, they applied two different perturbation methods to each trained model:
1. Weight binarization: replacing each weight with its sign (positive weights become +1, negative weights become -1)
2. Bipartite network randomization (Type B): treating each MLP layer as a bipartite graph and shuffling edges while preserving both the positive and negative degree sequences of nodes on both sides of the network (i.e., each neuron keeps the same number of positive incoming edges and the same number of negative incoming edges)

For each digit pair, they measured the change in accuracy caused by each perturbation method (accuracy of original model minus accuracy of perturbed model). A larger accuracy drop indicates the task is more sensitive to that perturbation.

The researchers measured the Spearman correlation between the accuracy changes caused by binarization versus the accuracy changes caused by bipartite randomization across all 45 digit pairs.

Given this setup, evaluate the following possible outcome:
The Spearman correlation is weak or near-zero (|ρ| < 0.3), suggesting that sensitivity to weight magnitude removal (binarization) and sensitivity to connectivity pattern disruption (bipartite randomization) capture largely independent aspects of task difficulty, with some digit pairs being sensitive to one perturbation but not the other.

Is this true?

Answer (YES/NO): NO